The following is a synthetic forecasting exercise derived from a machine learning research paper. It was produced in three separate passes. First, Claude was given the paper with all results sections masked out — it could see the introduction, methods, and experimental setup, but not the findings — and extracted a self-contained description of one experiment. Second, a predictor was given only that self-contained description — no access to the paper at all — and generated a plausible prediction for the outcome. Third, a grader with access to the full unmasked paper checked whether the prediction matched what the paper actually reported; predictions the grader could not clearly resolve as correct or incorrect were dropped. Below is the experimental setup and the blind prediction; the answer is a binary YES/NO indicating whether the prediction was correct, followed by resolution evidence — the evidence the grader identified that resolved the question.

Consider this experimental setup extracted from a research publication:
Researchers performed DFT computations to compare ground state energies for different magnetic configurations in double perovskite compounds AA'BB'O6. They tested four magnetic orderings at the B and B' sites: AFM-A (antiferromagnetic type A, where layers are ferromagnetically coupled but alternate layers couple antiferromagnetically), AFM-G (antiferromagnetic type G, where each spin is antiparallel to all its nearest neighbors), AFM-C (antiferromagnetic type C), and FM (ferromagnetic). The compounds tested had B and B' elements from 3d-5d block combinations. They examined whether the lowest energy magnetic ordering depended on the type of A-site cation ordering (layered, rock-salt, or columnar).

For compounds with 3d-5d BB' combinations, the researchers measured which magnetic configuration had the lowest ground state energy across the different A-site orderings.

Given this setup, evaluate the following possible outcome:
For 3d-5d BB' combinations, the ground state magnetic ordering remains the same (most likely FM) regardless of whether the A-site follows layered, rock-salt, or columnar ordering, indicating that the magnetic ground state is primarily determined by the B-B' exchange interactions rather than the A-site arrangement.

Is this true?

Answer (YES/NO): NO